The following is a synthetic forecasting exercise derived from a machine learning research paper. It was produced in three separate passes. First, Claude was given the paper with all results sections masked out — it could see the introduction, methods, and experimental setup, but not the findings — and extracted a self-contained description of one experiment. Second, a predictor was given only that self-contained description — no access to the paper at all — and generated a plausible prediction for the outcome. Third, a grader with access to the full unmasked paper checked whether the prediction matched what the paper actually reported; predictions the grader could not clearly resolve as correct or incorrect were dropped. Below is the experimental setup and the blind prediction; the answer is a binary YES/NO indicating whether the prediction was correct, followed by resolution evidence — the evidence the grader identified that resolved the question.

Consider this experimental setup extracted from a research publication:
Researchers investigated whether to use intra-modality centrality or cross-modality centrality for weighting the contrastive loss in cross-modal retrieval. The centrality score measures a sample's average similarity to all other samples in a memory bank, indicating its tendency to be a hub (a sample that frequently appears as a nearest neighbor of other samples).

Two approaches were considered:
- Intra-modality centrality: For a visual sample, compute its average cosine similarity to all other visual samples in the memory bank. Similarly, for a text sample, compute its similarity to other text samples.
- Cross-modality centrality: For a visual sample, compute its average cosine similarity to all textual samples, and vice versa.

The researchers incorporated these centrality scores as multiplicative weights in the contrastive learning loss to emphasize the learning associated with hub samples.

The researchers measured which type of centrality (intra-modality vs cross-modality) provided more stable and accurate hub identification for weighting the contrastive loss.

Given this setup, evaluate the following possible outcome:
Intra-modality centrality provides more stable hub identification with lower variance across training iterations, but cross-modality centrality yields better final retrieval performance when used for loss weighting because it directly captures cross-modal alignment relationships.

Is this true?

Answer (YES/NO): NO